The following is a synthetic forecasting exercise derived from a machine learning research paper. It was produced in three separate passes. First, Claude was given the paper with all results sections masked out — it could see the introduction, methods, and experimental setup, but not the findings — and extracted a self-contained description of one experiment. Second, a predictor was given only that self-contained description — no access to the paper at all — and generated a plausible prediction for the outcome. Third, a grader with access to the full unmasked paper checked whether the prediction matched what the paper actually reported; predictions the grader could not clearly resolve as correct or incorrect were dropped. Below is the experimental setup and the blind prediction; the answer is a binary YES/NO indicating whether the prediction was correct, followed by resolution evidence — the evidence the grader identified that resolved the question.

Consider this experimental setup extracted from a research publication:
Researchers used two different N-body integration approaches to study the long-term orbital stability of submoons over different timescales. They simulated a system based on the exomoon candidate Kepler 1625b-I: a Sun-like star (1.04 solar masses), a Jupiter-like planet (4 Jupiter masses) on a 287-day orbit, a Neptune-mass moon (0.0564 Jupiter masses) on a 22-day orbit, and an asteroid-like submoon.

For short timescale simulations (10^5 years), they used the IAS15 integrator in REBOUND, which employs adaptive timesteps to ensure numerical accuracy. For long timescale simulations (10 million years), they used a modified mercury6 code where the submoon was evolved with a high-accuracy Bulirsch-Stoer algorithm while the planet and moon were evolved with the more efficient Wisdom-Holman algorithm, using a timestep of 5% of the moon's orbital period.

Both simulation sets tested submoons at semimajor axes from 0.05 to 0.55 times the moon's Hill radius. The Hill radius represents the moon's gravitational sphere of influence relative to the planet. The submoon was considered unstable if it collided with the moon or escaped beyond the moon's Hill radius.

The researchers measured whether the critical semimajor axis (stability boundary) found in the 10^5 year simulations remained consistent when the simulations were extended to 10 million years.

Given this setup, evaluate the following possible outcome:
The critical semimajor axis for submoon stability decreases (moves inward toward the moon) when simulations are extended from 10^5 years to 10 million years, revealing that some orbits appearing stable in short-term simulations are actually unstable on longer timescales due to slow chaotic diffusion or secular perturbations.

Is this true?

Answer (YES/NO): NO